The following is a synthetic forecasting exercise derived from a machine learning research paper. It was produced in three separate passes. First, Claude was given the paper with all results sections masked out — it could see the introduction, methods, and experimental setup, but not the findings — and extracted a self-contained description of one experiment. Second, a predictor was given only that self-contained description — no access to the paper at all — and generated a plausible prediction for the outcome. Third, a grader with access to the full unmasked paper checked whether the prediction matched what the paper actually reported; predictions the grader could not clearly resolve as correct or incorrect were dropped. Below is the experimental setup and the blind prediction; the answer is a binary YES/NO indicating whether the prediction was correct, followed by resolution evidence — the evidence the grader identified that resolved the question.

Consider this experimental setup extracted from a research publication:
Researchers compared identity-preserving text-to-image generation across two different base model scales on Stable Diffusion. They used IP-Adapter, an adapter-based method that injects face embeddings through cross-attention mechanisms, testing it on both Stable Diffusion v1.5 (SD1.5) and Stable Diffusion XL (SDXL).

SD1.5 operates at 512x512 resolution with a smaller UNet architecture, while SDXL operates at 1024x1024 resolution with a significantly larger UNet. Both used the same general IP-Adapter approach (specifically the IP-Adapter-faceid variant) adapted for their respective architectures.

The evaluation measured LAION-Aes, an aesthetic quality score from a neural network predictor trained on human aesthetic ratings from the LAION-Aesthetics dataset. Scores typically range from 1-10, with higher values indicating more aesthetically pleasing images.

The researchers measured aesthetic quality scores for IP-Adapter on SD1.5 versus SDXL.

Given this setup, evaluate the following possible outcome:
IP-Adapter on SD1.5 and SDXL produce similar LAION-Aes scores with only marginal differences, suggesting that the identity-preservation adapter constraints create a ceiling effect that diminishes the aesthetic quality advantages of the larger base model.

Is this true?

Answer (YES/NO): NO